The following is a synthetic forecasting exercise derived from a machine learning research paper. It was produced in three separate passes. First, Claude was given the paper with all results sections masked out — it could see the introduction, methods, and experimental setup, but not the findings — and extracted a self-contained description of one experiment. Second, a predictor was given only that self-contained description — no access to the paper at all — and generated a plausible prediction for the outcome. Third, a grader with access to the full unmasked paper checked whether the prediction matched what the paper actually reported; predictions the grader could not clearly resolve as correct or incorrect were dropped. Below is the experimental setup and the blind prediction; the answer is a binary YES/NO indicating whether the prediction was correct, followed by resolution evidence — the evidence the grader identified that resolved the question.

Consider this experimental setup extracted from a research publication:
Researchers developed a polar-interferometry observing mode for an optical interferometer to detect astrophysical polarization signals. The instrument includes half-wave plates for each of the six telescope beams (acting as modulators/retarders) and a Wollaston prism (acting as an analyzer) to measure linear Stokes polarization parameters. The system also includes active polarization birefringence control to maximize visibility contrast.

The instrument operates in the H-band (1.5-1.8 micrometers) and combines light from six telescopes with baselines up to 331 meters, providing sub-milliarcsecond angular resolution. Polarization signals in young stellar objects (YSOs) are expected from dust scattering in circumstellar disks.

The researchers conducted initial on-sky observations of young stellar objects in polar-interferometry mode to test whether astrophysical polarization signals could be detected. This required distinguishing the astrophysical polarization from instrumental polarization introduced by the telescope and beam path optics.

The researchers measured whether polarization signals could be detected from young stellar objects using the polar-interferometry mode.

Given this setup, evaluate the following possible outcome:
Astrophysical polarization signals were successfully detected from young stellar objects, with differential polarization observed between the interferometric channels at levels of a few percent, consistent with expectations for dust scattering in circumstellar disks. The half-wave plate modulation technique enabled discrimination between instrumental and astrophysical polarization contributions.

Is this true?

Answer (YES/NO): NO